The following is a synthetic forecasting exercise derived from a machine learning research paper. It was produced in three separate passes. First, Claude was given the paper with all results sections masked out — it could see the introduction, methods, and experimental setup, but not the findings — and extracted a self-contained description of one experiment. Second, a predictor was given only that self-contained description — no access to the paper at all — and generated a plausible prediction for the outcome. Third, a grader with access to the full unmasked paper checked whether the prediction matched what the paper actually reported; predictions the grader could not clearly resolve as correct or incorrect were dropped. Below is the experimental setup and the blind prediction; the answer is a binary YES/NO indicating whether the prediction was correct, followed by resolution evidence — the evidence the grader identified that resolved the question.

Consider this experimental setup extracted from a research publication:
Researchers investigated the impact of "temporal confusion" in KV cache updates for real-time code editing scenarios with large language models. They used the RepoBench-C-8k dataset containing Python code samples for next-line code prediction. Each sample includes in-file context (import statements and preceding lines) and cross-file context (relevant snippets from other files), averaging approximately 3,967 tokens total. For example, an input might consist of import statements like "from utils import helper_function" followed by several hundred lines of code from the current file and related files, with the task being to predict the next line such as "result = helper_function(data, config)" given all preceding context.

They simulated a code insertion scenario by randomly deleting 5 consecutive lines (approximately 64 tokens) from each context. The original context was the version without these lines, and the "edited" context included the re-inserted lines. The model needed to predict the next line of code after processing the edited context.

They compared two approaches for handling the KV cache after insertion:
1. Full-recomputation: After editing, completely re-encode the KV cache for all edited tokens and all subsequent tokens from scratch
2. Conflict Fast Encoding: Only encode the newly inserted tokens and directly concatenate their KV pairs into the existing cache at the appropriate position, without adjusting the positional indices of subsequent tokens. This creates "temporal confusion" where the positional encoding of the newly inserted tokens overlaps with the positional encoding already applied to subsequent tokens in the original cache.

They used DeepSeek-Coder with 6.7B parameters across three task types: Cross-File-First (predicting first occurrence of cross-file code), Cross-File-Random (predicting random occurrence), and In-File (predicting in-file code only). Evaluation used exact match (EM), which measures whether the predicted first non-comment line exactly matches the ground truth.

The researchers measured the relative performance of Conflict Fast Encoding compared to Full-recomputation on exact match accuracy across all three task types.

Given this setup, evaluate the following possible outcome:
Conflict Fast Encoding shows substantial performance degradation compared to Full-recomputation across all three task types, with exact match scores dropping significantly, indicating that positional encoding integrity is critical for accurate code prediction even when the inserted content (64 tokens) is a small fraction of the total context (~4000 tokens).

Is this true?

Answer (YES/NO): YES